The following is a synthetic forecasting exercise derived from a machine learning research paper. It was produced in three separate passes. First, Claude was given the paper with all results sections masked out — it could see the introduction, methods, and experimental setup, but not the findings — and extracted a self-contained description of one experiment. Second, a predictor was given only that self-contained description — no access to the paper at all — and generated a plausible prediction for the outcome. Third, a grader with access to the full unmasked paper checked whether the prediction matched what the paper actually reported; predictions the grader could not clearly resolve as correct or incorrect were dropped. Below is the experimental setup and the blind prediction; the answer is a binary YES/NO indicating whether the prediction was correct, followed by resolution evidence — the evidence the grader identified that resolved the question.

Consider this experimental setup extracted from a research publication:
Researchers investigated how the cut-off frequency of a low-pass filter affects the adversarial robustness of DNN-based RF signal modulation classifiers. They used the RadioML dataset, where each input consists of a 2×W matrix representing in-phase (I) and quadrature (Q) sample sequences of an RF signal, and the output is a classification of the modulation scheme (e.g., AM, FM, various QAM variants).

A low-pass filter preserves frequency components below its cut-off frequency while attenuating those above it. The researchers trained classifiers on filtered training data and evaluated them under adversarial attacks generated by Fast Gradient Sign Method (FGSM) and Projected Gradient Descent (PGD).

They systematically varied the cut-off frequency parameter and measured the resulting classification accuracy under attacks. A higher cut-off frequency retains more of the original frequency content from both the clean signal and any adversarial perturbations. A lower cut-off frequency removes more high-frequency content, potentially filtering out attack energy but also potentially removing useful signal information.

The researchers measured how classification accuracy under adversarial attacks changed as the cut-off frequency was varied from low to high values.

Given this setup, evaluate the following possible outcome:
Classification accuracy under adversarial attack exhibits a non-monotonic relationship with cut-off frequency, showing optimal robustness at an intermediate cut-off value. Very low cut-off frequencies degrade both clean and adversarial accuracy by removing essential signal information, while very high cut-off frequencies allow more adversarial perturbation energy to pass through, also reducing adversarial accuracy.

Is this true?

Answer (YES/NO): NO